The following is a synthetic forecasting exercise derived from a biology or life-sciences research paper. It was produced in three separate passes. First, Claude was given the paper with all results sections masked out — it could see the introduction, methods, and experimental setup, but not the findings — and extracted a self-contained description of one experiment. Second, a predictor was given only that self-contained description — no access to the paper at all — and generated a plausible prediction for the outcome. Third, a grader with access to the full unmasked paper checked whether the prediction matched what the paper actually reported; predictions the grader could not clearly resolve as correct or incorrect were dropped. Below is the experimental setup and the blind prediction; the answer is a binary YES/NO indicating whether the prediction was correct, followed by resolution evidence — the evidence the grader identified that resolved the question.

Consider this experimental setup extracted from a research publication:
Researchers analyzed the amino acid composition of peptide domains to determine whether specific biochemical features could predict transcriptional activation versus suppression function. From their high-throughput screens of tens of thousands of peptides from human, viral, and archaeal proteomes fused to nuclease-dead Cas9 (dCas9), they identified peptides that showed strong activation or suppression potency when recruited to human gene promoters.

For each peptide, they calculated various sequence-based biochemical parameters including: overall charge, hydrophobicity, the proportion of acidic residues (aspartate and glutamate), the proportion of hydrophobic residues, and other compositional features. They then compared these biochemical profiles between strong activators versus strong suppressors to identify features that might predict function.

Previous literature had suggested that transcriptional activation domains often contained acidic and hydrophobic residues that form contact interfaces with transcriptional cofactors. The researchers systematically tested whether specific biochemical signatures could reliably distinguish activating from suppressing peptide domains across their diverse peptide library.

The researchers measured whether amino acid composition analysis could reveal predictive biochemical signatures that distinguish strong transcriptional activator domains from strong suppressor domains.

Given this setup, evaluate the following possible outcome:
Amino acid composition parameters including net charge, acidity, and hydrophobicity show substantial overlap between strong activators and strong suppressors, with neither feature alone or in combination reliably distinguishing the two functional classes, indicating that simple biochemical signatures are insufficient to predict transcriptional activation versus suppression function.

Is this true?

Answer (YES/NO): NO